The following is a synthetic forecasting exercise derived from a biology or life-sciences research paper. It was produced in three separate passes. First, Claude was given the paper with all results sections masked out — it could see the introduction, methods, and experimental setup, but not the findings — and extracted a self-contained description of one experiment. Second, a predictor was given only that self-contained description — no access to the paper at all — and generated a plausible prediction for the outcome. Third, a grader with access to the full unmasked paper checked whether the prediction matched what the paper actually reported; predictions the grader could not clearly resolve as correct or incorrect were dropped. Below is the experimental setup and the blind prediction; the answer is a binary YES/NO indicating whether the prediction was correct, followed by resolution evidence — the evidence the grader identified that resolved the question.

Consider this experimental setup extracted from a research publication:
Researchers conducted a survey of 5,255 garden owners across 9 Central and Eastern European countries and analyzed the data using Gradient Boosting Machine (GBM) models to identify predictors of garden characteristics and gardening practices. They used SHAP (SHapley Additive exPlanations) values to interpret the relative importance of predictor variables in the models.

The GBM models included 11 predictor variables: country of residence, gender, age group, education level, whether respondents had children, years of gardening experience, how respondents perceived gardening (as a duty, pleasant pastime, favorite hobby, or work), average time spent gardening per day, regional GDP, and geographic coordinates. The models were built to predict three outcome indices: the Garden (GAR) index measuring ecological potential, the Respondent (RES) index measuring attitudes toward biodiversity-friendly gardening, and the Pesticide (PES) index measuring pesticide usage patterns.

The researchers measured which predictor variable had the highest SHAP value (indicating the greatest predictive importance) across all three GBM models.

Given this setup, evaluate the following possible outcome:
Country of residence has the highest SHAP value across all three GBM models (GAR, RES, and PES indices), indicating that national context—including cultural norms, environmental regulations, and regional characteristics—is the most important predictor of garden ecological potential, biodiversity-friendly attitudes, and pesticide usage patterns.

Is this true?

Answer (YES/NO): YES